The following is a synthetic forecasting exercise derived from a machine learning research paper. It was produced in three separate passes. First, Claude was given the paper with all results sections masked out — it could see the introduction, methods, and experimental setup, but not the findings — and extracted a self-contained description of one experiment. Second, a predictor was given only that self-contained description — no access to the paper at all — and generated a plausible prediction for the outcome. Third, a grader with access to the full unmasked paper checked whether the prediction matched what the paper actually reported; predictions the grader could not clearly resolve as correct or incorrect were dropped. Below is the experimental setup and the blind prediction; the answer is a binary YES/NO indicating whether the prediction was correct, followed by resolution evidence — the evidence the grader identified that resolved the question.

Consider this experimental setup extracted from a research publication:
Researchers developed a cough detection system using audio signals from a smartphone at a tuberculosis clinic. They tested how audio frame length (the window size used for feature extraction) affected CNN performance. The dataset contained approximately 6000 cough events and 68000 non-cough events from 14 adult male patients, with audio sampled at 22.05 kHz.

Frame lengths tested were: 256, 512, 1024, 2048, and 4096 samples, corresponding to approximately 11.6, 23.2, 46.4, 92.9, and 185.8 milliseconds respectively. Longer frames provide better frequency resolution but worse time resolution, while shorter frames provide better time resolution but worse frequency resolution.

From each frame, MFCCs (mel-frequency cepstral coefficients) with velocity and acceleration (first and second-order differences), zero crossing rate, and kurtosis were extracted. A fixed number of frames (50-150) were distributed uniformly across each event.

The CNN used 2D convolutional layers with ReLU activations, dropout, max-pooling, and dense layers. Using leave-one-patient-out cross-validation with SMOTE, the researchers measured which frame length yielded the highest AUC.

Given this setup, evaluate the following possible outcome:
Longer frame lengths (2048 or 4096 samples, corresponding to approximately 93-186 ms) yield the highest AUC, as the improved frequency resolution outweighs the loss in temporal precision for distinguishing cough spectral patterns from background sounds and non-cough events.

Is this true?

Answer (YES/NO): NO